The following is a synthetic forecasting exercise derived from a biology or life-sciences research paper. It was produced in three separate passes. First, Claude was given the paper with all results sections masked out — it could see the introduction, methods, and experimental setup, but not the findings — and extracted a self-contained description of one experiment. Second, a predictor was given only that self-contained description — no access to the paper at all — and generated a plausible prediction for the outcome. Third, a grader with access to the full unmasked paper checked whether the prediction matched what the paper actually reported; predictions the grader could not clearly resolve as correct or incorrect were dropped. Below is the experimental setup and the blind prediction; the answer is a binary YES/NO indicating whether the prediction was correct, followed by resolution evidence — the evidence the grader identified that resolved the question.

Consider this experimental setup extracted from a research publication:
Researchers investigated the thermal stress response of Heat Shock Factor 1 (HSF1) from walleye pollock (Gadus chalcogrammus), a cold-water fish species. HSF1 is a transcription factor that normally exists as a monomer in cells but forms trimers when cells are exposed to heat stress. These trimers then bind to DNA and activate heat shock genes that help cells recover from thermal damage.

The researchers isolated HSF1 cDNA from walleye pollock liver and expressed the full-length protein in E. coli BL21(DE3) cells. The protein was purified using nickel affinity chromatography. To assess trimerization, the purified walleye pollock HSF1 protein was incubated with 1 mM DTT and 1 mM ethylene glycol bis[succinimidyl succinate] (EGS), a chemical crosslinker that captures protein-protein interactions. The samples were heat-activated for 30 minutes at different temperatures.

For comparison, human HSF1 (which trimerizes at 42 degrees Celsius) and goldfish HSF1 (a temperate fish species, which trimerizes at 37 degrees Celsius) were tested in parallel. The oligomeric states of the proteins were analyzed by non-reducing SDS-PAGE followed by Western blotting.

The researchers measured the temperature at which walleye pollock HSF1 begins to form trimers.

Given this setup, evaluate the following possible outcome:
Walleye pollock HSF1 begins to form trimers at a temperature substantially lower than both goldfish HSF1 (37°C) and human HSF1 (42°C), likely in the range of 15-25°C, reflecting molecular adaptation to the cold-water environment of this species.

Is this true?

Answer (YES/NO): YES